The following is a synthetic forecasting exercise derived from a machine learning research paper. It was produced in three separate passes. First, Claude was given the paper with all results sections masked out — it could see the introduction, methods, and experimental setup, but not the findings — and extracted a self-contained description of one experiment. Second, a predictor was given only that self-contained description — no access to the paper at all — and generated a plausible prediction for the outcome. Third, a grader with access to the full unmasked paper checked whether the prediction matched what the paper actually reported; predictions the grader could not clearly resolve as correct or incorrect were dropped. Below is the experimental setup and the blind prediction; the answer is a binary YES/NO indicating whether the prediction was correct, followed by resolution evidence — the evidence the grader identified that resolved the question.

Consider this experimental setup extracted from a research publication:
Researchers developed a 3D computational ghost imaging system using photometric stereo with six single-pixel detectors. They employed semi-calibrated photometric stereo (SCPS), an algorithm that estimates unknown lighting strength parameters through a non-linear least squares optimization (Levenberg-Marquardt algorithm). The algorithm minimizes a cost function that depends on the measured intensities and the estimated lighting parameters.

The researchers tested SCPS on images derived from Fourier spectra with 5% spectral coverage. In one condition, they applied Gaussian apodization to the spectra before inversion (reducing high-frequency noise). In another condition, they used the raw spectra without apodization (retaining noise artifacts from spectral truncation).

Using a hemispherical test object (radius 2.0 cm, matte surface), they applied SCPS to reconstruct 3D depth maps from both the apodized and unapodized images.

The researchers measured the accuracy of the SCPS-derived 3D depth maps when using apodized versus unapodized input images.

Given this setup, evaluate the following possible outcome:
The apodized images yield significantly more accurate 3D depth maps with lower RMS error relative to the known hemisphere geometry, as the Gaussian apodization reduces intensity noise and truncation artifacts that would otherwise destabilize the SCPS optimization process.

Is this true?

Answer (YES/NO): YES